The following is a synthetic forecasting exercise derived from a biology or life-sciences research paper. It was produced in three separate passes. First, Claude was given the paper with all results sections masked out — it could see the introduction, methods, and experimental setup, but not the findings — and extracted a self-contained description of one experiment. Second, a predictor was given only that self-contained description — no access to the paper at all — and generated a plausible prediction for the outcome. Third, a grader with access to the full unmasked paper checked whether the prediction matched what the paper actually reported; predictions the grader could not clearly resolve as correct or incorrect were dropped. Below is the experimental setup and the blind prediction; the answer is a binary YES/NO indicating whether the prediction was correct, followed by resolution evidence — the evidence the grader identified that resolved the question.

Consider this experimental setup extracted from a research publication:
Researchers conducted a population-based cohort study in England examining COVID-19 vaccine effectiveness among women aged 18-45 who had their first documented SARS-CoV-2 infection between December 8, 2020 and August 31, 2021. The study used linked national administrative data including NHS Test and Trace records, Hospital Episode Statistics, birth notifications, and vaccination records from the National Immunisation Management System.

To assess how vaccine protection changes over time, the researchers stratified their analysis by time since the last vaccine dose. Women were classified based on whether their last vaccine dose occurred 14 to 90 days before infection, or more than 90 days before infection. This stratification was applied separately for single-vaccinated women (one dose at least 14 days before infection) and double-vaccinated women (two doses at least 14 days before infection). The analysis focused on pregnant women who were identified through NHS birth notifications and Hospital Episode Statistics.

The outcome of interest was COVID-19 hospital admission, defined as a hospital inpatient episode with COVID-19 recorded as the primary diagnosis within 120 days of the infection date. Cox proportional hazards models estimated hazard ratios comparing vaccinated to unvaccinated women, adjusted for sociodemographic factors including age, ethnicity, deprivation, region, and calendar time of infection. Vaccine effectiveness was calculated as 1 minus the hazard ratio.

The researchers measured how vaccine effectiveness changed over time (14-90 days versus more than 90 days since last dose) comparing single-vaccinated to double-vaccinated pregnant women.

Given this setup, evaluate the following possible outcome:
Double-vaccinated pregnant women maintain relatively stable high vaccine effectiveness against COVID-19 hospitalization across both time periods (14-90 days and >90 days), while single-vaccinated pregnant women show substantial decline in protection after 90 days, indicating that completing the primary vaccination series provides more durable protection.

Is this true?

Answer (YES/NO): YES